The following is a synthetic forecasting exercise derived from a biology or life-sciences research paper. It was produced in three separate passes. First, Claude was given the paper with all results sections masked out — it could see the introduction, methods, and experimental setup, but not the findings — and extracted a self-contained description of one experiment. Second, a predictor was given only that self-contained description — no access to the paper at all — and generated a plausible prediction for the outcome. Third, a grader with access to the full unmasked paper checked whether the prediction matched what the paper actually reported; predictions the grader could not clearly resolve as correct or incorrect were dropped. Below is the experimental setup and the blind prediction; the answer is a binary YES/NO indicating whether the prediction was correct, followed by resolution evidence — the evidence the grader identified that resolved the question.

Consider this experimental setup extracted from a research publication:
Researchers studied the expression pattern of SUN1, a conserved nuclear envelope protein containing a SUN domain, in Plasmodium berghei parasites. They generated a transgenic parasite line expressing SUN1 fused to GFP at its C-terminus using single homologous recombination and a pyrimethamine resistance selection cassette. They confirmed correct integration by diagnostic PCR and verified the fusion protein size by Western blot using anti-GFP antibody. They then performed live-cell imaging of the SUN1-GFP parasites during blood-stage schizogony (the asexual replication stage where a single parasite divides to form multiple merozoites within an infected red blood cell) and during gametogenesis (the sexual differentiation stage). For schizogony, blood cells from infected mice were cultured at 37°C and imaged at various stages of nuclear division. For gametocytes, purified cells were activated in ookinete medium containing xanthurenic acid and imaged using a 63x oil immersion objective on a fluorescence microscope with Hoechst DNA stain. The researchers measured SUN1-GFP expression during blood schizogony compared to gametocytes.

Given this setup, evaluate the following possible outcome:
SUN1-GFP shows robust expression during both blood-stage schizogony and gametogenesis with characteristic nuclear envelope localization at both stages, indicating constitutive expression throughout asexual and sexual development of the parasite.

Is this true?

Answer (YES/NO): NO